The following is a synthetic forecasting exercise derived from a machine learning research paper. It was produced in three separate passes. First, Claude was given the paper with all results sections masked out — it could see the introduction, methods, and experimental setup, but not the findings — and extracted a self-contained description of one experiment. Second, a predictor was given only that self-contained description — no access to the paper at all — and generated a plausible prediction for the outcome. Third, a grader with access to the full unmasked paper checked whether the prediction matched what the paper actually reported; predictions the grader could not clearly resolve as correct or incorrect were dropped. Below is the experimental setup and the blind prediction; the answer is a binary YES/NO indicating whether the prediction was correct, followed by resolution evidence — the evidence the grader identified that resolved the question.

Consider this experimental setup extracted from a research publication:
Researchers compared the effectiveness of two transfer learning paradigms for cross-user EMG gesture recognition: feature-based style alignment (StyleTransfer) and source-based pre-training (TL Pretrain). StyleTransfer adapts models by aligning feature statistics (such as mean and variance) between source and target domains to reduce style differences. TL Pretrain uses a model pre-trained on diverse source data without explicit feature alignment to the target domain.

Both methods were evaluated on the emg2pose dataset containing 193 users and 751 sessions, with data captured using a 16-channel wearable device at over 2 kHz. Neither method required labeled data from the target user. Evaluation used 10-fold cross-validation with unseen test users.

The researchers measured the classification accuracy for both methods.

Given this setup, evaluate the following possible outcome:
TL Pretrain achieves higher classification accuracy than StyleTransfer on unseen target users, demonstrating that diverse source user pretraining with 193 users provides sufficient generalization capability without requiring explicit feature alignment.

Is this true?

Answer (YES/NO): YES